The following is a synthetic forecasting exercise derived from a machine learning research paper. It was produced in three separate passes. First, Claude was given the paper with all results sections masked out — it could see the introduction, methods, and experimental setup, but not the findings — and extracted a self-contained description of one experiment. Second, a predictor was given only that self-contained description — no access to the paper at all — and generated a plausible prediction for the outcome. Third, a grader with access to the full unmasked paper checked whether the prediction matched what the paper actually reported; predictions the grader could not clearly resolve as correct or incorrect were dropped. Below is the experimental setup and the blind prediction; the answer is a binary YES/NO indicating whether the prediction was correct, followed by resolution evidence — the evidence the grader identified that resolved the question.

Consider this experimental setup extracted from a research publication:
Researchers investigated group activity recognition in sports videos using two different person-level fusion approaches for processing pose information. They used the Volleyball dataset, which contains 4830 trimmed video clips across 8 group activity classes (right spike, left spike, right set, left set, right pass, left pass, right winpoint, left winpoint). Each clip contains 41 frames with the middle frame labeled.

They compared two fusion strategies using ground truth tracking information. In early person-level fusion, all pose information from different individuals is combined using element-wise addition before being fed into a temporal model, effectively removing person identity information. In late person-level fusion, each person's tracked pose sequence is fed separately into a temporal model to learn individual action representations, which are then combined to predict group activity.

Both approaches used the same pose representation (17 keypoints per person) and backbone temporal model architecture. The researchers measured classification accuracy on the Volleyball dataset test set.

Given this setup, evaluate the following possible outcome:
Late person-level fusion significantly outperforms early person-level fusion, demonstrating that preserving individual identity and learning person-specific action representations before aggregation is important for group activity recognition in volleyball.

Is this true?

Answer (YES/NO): YES